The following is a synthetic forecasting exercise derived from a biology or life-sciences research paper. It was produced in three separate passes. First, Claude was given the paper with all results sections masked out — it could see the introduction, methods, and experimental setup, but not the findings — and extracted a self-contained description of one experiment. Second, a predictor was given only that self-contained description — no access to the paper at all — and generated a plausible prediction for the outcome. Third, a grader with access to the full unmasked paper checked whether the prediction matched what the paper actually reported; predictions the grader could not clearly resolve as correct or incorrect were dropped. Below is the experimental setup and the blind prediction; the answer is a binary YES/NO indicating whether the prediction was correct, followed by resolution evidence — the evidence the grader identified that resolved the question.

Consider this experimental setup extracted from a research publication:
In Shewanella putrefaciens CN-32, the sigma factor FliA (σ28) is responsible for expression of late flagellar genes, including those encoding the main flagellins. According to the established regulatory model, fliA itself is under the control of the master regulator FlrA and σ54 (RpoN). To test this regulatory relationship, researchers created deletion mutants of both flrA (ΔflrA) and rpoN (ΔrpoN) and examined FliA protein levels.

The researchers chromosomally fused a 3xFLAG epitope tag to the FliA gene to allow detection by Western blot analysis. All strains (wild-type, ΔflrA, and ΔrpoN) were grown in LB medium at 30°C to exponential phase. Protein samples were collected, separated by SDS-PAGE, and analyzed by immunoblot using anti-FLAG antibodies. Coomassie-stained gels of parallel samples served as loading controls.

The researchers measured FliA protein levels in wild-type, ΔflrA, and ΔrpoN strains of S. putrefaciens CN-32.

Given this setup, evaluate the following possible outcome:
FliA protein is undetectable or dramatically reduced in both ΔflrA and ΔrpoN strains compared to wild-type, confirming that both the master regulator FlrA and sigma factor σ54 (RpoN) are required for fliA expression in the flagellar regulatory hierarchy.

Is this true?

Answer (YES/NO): NO